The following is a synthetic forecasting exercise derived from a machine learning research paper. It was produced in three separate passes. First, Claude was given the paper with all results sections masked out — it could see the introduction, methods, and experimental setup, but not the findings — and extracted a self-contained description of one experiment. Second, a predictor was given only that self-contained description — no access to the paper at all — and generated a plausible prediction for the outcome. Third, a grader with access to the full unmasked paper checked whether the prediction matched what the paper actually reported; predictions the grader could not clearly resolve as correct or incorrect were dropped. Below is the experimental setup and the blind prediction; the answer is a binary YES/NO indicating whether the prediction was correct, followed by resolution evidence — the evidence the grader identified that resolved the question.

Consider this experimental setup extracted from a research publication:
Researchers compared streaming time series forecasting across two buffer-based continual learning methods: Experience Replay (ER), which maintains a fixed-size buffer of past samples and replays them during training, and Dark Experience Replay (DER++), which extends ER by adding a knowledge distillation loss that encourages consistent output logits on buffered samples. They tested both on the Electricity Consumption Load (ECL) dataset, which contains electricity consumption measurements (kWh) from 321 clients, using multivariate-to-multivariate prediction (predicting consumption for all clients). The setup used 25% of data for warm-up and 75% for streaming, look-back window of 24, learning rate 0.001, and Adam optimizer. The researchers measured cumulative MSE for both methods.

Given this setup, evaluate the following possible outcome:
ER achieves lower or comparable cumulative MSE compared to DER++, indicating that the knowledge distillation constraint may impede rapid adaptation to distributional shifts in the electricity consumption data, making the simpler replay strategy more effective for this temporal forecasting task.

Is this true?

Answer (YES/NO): NO